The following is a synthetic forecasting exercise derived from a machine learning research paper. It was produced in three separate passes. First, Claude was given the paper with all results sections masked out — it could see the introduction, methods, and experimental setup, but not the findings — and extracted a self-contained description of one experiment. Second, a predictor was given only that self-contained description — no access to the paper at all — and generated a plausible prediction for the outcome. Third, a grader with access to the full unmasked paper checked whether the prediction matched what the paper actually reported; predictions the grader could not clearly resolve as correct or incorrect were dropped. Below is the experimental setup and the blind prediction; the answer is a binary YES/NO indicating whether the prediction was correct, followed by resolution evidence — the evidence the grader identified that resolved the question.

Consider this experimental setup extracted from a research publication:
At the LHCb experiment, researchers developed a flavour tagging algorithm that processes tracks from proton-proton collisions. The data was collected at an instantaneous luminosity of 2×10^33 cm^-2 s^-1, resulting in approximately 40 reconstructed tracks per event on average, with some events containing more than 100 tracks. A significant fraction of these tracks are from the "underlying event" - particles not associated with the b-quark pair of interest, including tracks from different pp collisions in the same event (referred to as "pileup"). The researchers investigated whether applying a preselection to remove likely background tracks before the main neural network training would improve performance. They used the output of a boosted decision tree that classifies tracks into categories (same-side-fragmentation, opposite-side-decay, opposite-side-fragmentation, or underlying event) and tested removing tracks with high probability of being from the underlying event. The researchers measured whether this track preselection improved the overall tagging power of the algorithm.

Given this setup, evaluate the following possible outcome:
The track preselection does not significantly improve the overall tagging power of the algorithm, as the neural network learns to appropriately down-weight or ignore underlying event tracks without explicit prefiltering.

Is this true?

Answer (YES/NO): YES